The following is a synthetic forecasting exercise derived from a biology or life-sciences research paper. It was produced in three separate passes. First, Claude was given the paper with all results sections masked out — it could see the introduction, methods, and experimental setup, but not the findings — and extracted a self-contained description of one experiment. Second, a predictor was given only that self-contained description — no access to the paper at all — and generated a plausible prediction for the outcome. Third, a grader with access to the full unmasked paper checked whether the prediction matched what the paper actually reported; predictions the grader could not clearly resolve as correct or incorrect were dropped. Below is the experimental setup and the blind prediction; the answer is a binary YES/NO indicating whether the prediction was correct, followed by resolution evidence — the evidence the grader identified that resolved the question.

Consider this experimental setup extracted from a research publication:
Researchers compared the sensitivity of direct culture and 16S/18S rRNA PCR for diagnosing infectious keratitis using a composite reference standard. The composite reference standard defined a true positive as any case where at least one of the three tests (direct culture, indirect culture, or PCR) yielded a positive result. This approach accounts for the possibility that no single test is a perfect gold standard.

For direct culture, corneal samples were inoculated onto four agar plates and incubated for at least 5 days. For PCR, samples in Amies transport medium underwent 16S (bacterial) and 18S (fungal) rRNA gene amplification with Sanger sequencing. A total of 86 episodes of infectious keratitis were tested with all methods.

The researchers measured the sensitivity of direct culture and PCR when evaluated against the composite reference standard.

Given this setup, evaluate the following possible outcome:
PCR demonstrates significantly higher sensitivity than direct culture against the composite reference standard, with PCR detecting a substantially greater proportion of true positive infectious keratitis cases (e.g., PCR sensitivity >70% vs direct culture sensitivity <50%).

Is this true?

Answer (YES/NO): NO